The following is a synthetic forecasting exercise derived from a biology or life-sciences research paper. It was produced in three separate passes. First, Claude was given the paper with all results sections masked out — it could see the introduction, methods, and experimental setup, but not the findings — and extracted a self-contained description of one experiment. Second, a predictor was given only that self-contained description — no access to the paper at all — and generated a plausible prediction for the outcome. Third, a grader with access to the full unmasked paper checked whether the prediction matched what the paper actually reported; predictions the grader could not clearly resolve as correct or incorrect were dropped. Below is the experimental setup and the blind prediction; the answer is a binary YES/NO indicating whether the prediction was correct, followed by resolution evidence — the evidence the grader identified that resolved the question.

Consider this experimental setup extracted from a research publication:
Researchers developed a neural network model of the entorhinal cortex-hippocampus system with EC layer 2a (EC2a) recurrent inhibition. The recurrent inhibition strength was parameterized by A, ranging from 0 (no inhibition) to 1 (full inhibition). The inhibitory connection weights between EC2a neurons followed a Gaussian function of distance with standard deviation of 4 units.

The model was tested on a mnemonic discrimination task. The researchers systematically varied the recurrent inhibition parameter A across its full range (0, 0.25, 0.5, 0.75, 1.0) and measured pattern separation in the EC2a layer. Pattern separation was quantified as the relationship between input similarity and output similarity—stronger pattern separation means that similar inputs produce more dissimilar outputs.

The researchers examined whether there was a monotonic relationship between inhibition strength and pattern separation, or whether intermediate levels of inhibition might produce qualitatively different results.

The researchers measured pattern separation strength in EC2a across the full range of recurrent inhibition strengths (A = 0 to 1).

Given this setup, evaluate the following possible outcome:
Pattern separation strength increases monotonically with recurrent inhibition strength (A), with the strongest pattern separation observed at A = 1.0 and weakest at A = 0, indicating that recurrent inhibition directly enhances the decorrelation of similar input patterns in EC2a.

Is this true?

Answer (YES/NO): YES